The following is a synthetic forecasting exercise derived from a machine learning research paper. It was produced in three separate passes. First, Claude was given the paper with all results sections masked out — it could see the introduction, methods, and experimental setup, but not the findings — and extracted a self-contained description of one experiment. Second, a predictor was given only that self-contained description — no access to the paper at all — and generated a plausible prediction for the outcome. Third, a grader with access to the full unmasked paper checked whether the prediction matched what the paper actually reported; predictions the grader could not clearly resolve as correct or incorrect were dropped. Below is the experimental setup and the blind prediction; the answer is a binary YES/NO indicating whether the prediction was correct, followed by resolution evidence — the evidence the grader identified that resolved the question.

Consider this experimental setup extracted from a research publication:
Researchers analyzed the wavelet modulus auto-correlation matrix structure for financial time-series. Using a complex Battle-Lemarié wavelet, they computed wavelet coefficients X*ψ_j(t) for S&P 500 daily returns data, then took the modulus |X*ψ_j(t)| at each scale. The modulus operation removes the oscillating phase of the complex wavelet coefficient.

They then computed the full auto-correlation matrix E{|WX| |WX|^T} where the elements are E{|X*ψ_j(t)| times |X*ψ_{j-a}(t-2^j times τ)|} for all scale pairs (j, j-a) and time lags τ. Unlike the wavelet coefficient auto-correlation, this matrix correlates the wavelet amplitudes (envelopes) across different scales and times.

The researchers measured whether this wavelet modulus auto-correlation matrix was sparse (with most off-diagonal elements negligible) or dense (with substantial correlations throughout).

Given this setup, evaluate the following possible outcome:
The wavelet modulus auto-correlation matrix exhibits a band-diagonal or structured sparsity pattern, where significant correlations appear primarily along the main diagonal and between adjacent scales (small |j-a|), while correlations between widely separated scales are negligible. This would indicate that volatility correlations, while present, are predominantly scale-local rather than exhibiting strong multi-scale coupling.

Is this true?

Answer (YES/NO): NO